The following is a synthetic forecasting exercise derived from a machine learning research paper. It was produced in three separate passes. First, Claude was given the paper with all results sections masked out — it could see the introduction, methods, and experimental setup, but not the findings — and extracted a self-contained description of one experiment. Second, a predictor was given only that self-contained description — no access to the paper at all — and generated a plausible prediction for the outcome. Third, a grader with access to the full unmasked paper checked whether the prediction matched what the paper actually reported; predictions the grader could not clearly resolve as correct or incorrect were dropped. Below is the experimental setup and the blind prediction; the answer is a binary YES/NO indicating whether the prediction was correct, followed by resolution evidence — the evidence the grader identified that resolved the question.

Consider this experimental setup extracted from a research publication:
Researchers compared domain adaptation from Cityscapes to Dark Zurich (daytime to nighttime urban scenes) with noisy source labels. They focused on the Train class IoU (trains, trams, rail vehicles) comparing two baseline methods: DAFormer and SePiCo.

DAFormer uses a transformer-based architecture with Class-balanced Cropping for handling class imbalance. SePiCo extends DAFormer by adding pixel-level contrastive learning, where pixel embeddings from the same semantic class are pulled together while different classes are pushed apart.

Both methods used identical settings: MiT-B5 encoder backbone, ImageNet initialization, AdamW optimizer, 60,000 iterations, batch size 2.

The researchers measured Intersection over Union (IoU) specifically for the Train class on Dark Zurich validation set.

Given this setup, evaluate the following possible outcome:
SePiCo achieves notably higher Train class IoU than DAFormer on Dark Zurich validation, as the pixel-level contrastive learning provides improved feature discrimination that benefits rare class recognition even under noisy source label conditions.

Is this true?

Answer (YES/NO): NO